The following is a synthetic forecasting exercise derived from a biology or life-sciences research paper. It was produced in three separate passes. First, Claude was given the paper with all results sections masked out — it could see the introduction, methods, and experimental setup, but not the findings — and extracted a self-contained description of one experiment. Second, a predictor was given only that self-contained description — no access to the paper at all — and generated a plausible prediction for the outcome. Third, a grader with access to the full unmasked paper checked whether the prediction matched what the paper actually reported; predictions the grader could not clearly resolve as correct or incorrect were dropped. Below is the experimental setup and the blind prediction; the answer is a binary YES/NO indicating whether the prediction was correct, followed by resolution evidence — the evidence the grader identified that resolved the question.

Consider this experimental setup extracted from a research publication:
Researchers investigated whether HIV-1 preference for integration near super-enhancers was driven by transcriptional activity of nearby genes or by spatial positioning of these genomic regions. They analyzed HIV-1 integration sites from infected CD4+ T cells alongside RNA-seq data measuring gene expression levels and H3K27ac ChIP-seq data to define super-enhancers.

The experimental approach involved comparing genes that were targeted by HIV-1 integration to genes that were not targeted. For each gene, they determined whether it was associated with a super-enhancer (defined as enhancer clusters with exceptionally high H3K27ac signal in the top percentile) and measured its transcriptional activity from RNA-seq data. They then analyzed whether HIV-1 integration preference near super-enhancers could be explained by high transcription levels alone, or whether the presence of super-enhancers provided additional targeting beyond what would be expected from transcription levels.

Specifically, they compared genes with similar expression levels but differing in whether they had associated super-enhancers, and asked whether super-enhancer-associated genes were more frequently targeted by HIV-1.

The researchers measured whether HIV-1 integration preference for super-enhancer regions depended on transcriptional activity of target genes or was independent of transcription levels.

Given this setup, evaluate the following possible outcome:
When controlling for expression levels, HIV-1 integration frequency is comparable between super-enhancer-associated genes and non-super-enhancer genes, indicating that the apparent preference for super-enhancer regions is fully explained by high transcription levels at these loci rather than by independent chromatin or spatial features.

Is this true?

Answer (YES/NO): NO